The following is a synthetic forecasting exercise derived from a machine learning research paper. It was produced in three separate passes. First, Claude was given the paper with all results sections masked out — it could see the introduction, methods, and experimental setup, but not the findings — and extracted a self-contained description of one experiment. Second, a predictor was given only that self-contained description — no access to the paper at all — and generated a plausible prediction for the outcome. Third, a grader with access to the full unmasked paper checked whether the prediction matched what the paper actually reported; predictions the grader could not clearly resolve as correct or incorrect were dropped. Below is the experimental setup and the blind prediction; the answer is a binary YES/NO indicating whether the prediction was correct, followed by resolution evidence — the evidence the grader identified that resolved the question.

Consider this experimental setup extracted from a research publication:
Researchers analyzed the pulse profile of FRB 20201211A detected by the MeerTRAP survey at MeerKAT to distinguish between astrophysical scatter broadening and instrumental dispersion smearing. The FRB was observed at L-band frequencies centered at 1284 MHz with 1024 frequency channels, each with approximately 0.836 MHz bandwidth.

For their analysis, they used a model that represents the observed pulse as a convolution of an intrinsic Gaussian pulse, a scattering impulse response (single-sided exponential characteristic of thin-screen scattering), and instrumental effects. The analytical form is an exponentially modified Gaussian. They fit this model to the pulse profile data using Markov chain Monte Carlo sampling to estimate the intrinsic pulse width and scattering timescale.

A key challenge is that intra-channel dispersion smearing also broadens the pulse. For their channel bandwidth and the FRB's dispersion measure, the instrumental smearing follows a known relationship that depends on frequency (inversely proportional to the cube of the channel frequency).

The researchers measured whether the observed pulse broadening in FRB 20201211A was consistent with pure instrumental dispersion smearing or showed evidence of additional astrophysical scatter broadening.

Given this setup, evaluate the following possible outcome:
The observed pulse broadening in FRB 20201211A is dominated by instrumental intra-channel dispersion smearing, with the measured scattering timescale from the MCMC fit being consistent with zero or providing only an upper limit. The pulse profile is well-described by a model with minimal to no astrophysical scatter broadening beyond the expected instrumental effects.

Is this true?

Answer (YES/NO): NO